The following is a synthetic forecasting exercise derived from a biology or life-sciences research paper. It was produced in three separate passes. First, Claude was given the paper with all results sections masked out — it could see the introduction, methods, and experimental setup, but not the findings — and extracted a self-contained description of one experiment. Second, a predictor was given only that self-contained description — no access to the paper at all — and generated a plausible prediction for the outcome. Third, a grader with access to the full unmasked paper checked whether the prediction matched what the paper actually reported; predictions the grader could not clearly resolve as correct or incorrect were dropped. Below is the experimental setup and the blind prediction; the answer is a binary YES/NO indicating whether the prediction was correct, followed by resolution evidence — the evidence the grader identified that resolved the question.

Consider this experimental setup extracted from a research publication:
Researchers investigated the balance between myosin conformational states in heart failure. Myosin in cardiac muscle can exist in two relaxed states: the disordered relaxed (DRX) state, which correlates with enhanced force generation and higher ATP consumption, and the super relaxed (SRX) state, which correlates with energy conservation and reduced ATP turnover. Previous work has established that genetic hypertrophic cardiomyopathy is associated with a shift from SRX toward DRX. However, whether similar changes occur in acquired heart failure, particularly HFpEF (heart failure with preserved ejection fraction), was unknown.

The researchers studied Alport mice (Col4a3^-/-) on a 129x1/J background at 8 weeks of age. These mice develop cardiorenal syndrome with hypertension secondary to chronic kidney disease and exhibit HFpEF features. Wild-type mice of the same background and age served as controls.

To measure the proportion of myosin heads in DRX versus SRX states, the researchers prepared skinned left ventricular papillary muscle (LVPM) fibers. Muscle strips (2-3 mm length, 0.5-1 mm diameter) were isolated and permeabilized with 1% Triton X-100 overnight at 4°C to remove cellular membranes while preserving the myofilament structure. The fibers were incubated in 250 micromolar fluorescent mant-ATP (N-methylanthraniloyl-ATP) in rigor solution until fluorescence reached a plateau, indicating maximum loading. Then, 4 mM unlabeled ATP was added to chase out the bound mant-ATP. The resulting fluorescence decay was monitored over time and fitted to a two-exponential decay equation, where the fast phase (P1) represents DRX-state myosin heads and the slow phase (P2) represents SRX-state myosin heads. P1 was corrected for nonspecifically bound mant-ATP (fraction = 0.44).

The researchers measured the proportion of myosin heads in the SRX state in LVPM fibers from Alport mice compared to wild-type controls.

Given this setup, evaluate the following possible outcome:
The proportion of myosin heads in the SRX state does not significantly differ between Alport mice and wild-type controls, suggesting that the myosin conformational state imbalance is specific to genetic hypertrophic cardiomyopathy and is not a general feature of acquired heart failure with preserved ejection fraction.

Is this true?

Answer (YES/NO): NO